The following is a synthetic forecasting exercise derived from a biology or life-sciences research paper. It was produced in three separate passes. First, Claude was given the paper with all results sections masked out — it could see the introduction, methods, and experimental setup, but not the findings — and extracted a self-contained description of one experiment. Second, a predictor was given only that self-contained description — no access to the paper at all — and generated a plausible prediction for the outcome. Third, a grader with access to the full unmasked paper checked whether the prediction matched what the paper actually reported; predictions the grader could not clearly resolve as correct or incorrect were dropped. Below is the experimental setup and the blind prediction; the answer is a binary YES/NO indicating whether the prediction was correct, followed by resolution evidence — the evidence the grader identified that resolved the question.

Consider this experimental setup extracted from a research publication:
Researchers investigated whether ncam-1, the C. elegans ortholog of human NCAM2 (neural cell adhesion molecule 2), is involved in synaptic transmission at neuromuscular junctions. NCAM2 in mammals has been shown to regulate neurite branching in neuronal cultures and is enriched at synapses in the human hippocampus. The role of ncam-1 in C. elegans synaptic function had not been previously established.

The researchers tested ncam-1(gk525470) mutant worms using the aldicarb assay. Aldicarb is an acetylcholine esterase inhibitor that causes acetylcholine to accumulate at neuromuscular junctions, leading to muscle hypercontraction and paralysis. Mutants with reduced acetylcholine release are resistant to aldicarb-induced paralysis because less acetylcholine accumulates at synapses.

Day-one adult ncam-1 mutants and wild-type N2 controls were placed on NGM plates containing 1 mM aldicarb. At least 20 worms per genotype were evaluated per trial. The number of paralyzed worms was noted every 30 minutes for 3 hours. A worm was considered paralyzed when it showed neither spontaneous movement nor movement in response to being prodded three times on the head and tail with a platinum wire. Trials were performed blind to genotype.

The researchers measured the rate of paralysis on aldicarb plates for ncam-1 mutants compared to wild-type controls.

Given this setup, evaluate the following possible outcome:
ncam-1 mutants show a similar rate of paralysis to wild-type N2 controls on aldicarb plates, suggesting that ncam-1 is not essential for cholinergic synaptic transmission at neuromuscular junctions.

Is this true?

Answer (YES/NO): NO